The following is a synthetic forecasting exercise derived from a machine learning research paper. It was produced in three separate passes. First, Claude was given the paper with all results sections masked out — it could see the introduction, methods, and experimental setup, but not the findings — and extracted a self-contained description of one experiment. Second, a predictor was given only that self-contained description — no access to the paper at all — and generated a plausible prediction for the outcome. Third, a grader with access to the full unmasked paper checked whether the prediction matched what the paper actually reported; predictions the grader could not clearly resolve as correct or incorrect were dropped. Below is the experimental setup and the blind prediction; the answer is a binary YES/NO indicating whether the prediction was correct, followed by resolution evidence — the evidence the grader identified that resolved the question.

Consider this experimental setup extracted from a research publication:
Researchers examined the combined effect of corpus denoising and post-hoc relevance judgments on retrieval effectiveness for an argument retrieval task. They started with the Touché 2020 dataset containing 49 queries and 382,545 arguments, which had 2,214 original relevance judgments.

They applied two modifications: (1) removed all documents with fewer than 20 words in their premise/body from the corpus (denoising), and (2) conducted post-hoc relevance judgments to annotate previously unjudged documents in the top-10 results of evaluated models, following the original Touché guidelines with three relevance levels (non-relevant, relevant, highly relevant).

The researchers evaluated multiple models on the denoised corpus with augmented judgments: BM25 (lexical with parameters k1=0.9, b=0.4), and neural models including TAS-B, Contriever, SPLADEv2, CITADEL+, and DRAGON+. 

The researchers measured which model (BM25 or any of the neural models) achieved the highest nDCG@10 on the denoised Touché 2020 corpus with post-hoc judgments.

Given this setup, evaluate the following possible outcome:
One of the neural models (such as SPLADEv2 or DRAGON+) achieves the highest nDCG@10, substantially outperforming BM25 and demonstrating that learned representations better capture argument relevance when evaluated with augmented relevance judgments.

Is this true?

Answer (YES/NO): NO